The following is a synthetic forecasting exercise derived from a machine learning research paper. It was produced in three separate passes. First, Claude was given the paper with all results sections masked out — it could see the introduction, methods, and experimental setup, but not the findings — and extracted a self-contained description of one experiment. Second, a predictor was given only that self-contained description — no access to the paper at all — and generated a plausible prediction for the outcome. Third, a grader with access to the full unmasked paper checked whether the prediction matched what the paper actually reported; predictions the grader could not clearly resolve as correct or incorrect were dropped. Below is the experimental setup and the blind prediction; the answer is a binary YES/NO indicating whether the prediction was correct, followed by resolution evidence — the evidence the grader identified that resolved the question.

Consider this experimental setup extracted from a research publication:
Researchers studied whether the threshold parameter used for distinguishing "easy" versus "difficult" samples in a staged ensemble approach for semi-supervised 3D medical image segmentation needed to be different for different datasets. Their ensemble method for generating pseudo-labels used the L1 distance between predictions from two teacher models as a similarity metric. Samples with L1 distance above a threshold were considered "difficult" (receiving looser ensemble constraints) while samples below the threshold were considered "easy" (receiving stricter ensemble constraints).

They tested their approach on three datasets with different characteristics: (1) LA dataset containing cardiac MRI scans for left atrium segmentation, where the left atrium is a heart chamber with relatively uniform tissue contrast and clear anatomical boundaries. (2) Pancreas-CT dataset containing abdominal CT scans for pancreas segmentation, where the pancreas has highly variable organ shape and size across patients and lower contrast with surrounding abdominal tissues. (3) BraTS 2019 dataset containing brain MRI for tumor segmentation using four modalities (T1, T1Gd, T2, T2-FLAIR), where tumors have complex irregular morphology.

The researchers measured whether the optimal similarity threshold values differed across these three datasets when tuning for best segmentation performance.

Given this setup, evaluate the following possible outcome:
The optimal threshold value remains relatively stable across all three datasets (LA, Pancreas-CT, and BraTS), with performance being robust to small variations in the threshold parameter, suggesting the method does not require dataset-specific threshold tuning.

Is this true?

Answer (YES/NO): NO